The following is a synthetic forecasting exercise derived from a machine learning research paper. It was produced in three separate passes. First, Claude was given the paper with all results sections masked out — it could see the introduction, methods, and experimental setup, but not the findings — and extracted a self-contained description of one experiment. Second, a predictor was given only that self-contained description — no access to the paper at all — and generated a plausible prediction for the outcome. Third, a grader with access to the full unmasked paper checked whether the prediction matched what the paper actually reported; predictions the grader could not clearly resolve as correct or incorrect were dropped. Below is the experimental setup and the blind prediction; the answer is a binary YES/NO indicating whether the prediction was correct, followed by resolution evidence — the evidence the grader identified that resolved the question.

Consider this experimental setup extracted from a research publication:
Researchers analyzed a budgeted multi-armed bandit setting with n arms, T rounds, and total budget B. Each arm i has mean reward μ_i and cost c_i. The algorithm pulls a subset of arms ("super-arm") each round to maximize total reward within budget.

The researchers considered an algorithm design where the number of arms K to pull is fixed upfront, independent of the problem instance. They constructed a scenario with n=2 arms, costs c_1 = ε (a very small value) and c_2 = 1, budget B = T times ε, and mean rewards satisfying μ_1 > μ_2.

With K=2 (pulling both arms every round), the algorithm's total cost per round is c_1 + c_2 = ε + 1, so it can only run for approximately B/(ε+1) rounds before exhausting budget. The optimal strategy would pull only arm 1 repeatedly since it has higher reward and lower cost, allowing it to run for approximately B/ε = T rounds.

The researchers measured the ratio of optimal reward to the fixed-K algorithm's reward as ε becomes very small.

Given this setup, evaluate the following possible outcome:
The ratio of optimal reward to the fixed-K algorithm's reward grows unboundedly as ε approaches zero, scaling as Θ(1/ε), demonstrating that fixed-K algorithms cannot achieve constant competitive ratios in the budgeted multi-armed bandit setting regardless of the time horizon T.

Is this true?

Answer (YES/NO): YES